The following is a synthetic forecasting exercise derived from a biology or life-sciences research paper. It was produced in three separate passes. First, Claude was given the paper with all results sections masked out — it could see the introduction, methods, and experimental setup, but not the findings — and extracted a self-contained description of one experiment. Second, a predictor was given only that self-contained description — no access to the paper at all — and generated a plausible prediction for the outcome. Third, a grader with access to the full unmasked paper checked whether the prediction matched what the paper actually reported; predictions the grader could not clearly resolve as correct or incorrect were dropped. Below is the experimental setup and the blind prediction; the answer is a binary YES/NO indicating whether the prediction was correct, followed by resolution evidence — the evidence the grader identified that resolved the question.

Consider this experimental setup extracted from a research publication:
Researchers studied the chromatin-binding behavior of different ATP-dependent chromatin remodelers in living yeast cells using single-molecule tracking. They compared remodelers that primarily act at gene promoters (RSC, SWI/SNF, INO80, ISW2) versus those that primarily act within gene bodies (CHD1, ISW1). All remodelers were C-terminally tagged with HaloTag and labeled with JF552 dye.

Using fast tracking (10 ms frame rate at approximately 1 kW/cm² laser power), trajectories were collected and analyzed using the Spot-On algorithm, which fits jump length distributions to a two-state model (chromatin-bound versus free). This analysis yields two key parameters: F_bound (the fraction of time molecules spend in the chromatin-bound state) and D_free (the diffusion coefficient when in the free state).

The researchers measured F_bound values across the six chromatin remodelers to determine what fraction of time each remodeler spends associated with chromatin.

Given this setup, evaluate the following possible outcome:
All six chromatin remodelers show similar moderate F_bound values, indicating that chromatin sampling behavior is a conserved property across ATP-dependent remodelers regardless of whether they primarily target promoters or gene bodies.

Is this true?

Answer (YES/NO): NO